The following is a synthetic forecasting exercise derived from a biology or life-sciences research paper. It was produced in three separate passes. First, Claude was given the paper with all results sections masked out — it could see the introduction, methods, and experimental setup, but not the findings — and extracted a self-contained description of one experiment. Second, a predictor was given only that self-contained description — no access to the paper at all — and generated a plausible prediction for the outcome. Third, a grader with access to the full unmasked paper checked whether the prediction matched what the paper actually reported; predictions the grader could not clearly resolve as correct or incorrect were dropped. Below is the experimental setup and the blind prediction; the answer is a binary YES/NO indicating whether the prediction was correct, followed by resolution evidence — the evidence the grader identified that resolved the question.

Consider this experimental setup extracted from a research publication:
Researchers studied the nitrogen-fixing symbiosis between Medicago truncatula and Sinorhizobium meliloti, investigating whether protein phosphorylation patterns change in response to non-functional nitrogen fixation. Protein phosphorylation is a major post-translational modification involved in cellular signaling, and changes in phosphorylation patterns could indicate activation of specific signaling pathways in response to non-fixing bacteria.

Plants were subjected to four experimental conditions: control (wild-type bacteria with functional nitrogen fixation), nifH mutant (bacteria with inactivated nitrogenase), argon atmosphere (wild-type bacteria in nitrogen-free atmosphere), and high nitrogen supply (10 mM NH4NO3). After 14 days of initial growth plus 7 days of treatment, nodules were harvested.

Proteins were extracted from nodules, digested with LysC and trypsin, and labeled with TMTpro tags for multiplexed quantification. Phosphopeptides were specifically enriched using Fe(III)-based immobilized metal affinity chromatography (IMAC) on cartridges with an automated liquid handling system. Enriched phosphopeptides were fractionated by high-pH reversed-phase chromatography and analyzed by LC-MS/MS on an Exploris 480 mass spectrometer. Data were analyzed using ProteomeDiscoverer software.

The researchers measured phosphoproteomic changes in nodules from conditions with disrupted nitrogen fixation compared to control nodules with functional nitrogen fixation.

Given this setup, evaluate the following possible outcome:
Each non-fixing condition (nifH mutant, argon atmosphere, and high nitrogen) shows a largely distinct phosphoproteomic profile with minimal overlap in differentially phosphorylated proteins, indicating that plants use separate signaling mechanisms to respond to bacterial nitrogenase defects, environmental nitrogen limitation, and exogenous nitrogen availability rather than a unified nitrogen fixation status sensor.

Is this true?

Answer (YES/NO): NO